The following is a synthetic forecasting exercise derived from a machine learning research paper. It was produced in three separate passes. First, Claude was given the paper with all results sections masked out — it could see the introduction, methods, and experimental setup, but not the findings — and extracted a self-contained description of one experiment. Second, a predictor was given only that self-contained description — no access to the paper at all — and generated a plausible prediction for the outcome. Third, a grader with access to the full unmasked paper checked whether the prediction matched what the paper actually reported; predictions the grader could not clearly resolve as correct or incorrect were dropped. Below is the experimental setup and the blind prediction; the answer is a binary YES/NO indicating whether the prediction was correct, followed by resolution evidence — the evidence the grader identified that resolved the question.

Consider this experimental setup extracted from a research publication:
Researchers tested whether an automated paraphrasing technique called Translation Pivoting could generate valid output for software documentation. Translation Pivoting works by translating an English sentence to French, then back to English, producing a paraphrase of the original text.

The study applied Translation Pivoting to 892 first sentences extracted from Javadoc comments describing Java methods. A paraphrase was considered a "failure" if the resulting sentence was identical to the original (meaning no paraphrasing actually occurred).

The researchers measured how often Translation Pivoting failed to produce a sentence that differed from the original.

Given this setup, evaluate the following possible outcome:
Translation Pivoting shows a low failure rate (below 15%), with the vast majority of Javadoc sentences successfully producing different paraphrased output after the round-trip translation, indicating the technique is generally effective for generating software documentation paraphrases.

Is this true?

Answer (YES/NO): YES